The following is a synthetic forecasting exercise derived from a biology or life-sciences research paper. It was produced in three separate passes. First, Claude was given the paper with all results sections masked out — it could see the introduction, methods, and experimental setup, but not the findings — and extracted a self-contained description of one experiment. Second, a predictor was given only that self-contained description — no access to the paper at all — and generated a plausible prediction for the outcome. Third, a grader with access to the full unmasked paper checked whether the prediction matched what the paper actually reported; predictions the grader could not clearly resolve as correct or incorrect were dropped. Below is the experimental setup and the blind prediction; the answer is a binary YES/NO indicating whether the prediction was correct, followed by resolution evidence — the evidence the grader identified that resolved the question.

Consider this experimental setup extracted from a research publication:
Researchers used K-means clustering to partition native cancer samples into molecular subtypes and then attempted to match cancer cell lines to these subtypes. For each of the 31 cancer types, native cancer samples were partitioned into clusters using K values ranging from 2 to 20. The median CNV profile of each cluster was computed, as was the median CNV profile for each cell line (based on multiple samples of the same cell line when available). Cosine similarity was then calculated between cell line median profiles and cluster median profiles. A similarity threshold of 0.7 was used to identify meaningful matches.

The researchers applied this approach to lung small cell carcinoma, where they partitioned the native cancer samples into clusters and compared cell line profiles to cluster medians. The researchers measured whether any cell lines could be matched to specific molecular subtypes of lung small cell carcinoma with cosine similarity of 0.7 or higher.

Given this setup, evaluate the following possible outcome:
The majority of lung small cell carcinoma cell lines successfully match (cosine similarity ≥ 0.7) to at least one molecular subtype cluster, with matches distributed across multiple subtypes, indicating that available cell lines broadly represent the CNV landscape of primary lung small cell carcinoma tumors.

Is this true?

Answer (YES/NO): NO